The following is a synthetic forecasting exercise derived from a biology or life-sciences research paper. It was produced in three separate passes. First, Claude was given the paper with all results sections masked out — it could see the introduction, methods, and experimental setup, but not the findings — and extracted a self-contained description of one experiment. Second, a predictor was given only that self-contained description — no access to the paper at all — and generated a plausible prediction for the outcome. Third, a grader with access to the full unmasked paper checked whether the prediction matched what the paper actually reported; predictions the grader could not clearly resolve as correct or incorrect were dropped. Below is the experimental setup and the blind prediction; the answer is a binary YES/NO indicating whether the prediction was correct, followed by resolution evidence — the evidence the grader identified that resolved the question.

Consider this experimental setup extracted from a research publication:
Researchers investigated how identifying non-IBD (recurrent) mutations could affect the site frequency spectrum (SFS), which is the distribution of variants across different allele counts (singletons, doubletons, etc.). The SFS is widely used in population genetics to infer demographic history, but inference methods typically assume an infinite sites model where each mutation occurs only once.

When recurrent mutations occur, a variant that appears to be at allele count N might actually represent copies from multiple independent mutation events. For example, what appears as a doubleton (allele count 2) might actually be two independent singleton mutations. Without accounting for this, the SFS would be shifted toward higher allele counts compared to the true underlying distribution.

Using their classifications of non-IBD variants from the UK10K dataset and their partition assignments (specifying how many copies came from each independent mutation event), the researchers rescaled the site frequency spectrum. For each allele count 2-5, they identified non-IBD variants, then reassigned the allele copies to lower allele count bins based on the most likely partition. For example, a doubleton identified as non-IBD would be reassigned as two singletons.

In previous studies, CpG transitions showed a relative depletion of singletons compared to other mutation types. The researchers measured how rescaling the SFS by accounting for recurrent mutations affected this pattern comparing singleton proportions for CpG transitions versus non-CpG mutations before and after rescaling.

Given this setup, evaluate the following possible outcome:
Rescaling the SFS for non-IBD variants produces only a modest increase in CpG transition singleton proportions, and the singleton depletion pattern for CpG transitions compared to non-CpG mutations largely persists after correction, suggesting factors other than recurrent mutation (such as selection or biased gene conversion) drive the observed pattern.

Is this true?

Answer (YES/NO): NO